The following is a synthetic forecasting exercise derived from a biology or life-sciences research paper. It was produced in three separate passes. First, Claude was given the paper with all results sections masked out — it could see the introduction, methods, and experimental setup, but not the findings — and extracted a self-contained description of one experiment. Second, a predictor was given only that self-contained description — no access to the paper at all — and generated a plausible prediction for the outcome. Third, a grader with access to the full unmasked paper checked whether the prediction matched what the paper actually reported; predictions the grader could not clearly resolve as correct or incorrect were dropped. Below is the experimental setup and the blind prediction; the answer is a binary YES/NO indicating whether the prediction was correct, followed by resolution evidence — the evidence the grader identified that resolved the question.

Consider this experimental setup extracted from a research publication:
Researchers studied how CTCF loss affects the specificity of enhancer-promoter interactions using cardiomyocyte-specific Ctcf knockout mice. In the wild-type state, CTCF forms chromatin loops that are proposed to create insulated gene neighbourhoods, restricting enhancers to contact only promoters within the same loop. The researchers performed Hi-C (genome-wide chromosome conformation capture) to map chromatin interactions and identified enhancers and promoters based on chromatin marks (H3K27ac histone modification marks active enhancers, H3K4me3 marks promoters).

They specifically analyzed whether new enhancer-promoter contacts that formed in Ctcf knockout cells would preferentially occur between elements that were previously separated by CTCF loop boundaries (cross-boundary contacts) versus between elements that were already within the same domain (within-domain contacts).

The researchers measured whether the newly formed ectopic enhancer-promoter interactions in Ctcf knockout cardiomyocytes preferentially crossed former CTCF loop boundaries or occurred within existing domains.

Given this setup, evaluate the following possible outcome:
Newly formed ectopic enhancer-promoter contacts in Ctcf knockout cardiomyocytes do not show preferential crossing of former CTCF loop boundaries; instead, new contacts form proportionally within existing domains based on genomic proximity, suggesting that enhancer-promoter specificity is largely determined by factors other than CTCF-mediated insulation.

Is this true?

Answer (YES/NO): NO